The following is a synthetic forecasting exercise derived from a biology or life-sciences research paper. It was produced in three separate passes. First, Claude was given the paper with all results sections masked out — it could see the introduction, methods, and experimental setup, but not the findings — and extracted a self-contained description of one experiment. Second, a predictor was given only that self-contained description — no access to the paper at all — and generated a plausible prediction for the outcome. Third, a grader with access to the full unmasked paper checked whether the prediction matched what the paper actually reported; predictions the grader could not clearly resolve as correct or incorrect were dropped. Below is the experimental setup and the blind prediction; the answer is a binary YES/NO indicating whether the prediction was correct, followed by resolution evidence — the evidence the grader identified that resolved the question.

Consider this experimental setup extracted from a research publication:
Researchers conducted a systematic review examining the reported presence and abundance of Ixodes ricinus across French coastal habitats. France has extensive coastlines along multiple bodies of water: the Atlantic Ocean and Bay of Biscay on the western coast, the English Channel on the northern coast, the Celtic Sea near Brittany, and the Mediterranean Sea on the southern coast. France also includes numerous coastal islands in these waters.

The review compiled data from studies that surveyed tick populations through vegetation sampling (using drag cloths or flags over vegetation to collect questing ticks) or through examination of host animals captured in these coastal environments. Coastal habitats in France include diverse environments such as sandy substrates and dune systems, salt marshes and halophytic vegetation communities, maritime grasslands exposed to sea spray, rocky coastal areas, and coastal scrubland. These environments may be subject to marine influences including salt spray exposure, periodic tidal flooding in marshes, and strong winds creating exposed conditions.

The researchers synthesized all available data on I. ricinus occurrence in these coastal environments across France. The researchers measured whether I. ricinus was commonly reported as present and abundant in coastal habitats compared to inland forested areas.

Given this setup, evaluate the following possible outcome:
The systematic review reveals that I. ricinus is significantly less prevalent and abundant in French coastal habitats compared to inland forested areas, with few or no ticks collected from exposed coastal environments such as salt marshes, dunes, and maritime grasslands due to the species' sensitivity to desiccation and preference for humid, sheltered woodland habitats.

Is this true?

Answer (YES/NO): YES